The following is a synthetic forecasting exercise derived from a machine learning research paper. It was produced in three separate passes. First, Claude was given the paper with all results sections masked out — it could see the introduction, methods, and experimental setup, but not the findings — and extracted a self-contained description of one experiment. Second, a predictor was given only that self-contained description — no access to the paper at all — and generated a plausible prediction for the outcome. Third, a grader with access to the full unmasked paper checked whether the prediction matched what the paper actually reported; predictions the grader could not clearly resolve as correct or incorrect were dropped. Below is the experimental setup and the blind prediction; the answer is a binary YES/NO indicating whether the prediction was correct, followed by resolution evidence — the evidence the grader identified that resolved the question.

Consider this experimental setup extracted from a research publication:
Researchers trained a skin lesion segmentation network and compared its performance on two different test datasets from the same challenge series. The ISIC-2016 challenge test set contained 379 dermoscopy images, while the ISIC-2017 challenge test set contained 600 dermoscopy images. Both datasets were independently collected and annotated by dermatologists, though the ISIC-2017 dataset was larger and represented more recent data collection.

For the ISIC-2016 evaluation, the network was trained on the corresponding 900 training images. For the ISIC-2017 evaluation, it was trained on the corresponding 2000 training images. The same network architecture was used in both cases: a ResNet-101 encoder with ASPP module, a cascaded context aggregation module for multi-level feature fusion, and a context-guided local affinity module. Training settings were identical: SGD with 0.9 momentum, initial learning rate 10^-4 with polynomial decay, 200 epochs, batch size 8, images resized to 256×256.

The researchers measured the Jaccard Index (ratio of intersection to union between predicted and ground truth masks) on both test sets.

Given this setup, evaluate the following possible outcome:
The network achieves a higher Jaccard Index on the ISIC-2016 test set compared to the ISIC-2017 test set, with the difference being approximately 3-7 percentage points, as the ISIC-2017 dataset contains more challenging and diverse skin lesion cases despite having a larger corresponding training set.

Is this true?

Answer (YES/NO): YES